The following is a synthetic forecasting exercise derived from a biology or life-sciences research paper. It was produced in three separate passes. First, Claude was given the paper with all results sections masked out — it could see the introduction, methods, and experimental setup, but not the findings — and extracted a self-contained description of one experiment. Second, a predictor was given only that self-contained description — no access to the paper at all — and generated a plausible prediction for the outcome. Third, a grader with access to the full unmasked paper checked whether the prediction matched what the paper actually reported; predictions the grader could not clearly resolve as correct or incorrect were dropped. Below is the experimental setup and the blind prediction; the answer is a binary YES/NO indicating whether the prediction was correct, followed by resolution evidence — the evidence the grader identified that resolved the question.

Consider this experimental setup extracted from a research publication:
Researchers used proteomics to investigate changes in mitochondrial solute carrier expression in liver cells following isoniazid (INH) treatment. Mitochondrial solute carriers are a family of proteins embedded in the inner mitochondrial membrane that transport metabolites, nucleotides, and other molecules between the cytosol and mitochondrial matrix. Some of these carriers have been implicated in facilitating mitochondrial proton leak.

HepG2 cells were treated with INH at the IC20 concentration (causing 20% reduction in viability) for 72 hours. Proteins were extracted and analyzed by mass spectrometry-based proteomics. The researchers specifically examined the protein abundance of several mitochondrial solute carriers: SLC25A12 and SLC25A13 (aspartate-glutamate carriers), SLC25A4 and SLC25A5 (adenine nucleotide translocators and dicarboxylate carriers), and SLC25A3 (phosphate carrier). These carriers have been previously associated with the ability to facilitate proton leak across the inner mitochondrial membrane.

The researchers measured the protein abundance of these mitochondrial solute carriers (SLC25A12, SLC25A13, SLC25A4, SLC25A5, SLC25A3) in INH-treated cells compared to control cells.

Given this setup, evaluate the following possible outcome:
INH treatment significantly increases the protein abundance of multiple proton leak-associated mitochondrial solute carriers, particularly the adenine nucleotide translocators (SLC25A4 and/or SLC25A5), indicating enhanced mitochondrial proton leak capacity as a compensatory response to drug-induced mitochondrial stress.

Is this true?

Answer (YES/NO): YES